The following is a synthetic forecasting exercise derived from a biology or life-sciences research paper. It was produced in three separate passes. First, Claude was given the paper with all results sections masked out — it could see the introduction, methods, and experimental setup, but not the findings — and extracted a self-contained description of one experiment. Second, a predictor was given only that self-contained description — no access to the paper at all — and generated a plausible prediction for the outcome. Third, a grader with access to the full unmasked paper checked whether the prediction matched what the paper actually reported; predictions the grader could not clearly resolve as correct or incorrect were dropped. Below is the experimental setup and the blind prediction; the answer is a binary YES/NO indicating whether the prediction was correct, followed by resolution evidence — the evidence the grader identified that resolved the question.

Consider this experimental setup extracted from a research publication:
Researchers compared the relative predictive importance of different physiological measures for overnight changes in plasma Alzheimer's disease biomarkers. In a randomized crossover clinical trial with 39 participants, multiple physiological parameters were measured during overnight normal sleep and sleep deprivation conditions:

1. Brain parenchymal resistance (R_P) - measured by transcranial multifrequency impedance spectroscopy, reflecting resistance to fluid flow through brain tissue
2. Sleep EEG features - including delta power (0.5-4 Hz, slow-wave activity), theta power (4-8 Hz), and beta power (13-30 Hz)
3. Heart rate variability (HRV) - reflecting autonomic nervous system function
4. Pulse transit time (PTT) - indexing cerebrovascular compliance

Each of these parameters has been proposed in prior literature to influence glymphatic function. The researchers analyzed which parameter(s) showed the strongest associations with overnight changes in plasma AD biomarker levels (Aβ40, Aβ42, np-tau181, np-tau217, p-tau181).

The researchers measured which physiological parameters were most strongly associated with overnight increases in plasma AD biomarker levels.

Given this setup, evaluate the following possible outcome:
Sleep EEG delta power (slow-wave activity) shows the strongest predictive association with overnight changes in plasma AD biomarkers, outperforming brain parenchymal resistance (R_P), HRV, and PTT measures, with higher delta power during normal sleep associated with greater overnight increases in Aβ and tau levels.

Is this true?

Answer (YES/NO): NO